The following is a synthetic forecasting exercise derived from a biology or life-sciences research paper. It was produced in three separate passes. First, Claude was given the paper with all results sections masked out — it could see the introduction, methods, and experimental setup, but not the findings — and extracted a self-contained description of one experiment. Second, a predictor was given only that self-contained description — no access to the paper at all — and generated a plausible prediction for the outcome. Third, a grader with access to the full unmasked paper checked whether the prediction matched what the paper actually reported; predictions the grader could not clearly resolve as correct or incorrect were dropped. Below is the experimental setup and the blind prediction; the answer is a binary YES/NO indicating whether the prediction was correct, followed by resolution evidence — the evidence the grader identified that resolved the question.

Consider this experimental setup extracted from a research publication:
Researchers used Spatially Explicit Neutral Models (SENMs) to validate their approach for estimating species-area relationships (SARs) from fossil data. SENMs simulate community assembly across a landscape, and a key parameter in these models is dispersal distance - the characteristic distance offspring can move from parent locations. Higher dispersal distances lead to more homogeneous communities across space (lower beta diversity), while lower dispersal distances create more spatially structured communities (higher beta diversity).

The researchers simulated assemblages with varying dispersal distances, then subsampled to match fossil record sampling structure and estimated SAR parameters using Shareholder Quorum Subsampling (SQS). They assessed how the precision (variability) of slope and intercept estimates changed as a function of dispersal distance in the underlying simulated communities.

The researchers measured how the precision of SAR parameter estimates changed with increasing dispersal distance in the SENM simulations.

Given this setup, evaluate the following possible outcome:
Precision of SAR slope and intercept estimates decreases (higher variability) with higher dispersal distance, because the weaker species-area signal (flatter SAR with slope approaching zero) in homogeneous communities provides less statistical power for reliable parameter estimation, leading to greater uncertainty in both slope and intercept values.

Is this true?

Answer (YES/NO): NO